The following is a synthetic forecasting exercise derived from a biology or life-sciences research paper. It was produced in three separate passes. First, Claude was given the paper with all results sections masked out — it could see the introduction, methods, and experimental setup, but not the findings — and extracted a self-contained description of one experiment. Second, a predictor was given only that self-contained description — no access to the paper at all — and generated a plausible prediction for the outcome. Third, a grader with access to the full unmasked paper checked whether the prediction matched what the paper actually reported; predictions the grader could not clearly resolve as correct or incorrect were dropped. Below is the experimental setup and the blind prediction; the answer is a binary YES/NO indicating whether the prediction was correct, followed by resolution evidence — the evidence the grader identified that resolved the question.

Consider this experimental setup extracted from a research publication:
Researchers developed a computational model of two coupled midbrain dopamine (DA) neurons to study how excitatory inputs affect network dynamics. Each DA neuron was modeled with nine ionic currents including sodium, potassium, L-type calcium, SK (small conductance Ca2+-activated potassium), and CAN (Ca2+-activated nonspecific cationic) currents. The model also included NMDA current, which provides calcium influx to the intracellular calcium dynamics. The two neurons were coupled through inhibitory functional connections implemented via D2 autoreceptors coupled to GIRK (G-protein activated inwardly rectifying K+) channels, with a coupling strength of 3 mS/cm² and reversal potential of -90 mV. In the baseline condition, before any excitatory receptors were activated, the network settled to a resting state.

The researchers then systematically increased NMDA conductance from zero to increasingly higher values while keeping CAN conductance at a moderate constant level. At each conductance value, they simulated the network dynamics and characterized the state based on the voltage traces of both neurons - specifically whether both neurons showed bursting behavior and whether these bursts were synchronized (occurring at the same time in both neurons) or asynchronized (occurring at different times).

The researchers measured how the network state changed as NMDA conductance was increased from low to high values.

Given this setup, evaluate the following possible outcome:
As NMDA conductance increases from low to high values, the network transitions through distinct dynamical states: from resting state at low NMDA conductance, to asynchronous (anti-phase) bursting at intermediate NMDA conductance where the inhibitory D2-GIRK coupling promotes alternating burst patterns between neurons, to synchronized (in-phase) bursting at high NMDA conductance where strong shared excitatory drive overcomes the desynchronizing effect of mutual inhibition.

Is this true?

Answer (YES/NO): NO